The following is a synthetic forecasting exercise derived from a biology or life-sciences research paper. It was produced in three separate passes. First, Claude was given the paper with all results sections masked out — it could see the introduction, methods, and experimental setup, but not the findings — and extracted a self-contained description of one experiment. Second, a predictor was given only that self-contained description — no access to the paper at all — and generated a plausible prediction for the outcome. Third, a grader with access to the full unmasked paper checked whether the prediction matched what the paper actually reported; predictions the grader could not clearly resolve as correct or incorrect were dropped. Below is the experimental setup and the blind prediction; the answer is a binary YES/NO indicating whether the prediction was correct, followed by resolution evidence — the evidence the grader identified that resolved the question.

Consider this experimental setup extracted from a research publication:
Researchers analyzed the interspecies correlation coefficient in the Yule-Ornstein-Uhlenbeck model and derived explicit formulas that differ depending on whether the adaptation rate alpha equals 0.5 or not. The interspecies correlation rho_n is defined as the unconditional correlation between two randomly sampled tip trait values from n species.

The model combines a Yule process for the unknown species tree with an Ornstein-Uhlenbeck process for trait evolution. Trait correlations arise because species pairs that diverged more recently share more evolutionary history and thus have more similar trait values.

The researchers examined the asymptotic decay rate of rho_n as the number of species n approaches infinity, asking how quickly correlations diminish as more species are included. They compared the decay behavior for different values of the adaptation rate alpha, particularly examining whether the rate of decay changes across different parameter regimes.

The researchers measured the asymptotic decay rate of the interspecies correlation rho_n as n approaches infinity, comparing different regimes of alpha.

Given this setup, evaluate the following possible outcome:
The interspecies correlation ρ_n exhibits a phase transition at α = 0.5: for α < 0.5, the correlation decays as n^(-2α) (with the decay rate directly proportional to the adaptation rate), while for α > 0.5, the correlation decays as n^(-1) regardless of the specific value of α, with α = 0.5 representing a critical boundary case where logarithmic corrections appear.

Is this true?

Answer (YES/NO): YES